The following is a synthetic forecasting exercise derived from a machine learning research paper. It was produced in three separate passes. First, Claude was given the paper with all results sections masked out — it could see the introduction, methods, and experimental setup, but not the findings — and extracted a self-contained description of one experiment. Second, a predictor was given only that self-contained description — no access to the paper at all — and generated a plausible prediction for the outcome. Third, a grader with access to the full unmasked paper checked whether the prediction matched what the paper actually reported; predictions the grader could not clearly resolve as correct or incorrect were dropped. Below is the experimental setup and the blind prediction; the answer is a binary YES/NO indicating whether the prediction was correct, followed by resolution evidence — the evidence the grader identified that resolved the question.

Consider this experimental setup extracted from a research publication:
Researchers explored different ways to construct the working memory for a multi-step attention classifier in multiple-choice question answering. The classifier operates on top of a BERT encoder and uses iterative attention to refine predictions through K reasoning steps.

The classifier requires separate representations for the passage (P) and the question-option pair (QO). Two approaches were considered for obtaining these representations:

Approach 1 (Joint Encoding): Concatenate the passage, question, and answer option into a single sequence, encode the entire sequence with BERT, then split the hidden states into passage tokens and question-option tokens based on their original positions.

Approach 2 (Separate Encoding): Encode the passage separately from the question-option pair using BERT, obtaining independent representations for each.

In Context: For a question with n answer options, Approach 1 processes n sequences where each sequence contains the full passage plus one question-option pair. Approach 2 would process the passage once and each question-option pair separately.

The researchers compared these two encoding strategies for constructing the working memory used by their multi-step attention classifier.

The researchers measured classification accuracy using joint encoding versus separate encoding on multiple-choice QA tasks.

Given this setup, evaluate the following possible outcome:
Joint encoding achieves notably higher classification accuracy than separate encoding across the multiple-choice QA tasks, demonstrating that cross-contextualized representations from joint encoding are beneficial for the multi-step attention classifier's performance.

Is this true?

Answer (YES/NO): YES